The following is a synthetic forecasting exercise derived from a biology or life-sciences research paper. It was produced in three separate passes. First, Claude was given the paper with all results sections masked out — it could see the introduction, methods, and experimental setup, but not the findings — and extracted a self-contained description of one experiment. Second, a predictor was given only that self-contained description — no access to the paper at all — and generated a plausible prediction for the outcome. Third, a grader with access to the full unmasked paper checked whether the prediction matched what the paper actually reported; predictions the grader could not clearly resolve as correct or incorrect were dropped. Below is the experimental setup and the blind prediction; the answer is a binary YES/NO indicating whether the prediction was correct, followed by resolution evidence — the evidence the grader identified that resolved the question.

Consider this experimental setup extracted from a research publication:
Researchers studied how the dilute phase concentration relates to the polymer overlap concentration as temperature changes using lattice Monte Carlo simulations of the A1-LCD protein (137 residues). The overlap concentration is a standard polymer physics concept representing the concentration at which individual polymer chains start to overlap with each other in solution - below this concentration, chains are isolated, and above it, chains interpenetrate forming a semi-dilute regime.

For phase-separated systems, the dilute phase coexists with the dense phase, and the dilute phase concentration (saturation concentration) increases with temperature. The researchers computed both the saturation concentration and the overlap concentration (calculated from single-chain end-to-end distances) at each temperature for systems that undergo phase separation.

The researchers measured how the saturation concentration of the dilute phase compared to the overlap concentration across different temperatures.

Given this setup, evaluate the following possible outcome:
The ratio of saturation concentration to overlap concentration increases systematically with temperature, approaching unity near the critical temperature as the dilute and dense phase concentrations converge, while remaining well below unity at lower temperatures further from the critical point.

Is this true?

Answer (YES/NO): NO